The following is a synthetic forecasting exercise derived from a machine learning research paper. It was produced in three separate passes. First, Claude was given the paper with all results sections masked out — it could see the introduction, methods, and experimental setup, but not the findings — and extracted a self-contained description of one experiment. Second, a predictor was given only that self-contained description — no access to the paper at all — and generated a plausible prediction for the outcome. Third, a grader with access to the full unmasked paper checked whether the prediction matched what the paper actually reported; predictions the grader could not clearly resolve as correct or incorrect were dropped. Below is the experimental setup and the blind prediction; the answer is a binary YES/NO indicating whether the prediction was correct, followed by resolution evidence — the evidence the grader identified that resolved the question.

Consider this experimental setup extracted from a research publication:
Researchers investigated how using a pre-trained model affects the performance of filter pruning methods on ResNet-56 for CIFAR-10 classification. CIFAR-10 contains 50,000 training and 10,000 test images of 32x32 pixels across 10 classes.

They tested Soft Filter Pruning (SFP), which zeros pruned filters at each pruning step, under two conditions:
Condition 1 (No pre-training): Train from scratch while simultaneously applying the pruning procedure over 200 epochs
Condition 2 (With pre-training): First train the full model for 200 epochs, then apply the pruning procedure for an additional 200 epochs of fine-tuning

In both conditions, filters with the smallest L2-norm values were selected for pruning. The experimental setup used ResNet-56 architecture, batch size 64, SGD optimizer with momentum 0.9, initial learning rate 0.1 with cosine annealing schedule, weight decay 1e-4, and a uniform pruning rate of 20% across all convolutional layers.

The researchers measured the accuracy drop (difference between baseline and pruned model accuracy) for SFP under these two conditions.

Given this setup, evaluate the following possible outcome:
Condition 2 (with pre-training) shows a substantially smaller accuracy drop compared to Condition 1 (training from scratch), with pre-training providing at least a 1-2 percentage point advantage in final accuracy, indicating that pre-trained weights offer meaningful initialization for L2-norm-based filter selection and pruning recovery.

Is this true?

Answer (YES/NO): NO